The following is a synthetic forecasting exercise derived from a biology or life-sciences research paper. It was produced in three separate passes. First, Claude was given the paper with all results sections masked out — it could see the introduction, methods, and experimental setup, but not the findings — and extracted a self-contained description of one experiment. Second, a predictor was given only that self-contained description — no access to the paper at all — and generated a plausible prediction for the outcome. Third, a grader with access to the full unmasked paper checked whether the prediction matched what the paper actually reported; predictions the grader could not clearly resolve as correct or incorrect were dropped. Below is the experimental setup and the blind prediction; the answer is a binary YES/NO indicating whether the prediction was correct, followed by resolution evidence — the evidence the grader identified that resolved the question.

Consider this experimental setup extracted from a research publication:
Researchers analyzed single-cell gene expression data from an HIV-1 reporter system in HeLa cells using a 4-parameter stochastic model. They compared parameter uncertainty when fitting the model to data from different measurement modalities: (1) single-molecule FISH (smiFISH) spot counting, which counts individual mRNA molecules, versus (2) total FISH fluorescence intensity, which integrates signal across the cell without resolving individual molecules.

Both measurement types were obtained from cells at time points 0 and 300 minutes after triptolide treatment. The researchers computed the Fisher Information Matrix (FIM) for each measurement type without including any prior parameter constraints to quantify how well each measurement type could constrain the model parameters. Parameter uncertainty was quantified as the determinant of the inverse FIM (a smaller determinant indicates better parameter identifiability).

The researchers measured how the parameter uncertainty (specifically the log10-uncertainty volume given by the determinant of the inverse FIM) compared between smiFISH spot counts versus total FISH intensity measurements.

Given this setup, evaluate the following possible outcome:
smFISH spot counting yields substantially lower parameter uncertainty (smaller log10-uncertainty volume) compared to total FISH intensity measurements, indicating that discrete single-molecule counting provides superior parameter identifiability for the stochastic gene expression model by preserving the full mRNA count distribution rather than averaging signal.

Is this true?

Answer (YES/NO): YES